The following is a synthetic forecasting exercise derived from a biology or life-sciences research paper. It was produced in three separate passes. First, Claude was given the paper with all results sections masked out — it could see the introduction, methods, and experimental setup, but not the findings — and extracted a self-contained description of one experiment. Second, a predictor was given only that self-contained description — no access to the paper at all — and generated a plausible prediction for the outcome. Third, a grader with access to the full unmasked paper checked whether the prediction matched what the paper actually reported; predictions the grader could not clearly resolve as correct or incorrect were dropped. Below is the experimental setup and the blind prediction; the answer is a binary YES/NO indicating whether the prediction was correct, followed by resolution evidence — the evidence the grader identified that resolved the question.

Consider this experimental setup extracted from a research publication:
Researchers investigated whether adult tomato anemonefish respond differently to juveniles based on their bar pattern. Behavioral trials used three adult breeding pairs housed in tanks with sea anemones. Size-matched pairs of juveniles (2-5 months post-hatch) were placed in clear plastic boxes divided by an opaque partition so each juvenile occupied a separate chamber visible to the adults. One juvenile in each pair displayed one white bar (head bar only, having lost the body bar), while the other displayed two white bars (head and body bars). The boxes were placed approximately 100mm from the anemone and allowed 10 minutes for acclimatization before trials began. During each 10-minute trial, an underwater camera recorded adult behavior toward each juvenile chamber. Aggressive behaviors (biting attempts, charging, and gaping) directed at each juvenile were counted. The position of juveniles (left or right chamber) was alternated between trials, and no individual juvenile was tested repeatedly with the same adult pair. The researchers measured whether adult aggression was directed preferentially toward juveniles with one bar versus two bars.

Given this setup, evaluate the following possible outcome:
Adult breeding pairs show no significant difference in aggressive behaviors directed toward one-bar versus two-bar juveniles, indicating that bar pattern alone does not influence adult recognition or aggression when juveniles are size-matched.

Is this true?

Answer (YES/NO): NO